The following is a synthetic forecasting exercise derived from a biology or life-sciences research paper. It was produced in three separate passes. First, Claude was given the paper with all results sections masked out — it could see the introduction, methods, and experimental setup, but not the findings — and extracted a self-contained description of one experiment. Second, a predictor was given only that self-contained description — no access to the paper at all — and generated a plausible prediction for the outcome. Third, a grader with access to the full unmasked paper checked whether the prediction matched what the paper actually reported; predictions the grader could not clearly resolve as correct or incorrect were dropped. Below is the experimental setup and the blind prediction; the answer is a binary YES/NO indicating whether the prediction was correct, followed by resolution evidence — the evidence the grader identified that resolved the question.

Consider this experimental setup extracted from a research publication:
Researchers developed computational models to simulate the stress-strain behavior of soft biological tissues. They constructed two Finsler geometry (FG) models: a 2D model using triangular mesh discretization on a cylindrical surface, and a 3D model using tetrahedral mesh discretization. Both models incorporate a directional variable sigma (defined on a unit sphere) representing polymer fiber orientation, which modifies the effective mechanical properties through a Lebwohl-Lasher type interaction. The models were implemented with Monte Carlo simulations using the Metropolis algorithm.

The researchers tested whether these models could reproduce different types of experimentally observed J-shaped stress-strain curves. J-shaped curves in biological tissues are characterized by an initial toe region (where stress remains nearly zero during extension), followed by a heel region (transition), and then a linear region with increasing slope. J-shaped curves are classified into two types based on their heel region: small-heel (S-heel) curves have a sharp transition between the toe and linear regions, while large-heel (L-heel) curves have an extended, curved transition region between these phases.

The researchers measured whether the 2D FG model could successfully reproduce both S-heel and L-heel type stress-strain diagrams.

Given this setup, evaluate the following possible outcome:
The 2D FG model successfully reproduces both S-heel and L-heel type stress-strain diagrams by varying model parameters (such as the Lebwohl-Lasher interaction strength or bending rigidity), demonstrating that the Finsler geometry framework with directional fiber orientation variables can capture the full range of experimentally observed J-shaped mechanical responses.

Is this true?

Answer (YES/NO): NO